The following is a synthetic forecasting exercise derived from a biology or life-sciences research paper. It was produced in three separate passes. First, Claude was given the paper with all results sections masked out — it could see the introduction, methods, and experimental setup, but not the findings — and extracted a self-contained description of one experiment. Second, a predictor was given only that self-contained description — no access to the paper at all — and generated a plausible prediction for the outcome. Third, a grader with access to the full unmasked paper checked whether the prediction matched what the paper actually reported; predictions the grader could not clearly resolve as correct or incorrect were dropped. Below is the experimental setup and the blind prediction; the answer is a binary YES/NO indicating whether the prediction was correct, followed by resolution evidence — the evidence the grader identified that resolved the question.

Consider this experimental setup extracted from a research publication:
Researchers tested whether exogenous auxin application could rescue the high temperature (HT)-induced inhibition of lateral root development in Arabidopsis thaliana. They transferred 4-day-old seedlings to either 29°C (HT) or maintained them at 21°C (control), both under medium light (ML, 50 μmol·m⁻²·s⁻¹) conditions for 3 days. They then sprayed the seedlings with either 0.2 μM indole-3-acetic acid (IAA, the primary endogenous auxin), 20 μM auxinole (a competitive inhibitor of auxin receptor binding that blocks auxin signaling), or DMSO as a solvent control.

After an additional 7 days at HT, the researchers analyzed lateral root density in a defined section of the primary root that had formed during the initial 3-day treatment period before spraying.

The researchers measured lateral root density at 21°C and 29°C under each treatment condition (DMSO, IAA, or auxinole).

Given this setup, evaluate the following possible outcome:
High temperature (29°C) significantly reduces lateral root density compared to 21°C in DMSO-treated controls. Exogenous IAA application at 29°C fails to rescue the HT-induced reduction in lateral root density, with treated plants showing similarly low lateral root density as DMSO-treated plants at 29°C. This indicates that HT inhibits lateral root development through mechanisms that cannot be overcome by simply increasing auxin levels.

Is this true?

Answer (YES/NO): NO